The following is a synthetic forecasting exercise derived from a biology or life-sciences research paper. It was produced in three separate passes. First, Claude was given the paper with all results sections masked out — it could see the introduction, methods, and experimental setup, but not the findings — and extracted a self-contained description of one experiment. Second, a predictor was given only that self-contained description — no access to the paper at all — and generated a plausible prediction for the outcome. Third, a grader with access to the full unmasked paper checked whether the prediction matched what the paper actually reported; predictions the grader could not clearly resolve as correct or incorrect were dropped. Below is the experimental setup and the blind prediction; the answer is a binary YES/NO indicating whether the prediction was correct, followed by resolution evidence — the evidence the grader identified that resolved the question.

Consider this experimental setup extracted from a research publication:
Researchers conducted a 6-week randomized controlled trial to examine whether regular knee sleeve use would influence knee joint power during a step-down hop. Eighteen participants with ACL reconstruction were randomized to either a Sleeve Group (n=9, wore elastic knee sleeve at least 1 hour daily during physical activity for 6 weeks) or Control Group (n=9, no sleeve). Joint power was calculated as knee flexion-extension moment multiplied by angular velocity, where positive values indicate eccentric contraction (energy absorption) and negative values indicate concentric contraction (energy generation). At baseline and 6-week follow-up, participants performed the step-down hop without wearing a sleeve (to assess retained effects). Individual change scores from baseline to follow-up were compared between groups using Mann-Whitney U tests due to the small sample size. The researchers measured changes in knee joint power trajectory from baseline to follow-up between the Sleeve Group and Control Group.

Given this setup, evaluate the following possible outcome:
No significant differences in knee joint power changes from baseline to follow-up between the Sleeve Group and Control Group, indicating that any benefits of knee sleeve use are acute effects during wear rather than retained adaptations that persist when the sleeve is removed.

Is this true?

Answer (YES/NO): YES